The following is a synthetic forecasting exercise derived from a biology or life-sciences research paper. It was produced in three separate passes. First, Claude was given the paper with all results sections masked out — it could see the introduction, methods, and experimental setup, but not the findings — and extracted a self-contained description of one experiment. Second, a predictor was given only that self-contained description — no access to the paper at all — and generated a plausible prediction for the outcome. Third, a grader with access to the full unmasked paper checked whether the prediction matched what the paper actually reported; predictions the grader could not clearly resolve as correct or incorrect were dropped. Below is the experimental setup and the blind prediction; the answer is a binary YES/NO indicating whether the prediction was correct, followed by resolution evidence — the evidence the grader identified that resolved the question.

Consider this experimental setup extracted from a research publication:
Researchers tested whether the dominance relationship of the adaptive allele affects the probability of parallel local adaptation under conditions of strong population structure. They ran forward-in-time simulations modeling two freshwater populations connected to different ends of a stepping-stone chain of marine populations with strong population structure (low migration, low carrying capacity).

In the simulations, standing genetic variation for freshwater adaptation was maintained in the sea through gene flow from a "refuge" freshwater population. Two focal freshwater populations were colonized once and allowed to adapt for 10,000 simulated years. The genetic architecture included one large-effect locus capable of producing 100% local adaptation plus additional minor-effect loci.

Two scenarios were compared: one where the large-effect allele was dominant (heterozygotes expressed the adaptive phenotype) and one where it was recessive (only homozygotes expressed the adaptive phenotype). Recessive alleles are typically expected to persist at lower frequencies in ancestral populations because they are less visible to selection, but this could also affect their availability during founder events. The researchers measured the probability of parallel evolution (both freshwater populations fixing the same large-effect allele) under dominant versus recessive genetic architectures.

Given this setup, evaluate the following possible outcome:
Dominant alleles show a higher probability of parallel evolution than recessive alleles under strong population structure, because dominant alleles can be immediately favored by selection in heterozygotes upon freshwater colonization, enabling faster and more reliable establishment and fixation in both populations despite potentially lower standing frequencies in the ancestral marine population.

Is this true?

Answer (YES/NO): NO